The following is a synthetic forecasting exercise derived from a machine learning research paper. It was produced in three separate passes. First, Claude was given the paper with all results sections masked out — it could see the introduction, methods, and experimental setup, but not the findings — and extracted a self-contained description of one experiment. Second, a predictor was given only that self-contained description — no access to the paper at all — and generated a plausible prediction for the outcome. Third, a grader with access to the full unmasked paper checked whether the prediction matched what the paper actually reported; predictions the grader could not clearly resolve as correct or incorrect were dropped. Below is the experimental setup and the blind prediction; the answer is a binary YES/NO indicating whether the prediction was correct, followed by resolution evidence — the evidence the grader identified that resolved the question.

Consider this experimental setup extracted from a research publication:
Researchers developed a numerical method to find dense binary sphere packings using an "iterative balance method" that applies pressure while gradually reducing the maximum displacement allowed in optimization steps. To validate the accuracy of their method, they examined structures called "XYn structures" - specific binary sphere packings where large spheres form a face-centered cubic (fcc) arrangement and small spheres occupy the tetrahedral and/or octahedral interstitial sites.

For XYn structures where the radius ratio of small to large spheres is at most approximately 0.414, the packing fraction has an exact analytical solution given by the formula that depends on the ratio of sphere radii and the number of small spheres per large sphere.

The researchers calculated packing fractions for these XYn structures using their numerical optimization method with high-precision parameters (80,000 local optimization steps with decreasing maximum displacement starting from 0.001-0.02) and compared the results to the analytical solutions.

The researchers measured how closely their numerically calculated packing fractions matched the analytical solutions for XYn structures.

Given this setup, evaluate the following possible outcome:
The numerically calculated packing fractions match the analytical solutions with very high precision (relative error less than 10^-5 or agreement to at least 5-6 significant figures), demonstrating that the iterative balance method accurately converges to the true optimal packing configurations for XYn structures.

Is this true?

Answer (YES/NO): YES